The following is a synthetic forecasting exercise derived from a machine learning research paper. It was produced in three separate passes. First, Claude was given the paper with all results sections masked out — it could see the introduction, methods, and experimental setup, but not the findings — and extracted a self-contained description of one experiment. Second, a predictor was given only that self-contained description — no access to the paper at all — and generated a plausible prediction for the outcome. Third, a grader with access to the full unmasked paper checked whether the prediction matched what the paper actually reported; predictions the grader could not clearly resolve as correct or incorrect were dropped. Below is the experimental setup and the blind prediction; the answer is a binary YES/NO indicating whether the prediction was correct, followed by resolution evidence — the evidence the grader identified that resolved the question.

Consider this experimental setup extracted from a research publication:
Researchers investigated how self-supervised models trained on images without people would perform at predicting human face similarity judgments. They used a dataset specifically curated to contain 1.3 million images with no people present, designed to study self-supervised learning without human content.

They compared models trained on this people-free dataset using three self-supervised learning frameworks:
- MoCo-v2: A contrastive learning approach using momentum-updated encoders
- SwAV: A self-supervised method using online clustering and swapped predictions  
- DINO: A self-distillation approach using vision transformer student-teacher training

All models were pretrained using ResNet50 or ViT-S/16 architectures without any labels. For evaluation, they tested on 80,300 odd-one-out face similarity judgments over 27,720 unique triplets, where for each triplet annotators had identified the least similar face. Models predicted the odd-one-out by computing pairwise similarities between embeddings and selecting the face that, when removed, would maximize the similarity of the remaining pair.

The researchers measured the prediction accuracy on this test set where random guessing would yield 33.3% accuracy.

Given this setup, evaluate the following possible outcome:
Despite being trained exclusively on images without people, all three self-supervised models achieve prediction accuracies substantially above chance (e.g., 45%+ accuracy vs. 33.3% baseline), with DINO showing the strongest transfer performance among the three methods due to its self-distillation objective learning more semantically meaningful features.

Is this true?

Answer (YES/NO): NO